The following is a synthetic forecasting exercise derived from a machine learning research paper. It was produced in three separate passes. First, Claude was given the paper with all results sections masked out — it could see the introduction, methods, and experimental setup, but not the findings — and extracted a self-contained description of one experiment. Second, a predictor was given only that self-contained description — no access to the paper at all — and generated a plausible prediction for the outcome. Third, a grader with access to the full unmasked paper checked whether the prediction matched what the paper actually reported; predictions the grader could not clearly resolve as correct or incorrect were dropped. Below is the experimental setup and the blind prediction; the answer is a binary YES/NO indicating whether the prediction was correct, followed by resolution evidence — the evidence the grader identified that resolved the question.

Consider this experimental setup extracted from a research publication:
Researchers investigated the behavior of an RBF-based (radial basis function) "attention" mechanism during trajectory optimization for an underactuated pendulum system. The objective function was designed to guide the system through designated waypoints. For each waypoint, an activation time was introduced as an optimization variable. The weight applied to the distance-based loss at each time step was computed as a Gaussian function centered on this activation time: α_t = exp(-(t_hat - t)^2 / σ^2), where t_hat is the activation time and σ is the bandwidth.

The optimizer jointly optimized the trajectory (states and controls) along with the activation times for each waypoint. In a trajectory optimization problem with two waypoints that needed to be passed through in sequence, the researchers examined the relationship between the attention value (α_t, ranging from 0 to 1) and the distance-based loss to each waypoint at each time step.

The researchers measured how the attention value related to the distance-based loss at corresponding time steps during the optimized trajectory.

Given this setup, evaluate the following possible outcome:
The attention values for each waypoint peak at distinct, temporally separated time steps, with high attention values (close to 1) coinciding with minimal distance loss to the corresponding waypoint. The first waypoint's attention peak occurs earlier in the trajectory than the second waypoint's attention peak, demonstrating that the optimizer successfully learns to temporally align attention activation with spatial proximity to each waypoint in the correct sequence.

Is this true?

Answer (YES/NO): YES